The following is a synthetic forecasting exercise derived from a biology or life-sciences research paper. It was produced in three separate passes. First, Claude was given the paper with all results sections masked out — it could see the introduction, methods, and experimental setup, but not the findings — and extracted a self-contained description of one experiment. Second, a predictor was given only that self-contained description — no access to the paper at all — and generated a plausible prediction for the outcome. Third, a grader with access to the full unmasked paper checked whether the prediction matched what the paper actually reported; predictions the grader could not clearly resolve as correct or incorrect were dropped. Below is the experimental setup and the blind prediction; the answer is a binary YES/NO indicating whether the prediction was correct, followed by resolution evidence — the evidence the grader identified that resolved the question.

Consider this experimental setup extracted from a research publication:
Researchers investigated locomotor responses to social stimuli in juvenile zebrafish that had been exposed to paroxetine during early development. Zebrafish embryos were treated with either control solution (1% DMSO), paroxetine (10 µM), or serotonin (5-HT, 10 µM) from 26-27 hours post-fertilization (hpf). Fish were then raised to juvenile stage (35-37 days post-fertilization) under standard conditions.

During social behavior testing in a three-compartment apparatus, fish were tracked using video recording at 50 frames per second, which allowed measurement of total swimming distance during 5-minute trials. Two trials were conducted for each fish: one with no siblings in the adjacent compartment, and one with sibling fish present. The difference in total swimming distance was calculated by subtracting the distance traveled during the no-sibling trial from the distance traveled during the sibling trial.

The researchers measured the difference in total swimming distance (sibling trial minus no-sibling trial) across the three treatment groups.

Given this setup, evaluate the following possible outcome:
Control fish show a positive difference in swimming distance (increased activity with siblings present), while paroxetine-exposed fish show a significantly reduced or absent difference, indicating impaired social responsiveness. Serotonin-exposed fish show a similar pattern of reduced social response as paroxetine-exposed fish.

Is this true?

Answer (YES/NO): NO